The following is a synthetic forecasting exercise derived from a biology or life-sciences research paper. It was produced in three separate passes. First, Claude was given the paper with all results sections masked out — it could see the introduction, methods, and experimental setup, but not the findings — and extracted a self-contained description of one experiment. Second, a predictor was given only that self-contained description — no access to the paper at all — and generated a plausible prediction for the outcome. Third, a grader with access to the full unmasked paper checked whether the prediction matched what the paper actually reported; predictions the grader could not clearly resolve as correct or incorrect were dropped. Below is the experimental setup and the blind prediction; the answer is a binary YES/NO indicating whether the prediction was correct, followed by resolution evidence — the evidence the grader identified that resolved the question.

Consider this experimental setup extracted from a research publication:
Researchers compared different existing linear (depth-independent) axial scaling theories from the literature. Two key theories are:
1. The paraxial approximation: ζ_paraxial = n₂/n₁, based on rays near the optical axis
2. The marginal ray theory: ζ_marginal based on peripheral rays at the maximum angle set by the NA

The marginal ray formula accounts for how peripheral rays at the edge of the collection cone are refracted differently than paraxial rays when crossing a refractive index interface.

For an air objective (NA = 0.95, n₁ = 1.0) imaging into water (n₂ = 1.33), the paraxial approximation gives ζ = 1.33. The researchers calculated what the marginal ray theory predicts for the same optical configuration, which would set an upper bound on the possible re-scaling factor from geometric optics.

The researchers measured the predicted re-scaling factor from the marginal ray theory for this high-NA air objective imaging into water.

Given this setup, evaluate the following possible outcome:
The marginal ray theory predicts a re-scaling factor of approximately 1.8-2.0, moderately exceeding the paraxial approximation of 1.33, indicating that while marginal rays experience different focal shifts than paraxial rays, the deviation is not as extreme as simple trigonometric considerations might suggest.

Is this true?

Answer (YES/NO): NO